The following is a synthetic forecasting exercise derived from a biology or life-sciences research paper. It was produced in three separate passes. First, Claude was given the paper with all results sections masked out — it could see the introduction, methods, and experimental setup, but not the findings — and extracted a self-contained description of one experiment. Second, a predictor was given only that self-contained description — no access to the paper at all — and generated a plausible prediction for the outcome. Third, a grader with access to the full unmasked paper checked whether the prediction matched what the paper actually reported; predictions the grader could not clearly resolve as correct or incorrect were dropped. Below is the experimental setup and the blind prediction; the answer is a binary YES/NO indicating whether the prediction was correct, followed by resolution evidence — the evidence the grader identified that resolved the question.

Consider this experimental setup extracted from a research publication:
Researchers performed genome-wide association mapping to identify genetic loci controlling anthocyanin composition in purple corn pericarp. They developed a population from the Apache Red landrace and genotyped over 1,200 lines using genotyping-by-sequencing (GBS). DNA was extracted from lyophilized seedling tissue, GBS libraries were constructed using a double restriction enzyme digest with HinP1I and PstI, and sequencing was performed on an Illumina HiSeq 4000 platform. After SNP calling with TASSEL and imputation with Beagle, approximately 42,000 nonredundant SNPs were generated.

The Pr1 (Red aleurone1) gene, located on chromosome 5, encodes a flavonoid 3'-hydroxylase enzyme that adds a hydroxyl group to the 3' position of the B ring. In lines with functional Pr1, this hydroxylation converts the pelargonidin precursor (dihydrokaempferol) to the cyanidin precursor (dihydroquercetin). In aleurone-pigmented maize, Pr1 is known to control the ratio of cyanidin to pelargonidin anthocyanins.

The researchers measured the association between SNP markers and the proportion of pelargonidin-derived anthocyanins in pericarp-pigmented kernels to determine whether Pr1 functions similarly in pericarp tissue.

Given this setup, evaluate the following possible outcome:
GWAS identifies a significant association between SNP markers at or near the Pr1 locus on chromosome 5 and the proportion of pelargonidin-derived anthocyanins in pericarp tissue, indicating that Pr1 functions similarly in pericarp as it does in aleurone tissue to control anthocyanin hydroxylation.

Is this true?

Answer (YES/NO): YES